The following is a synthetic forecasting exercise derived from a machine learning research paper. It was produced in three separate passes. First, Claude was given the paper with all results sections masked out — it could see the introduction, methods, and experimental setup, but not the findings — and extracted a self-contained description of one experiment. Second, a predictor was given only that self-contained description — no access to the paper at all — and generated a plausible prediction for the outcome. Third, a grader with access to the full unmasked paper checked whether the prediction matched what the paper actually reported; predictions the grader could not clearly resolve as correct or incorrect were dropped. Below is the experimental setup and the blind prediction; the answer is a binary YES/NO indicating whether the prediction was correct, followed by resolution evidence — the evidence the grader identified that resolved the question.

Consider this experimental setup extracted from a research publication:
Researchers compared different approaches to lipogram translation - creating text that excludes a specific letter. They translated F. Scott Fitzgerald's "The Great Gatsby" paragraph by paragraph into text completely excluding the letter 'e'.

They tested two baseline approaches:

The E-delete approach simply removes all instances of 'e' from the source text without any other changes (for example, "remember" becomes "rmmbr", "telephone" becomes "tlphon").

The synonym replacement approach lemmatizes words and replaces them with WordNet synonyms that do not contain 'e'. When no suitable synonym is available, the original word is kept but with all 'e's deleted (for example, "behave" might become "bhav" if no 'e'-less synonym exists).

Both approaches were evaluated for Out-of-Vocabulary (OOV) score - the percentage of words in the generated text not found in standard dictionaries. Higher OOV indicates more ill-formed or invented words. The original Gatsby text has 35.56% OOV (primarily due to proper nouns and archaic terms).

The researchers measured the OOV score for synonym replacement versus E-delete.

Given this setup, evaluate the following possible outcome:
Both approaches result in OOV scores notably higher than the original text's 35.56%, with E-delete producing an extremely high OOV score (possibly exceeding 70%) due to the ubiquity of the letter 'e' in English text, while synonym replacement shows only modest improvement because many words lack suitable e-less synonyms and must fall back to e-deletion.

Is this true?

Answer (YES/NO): NO